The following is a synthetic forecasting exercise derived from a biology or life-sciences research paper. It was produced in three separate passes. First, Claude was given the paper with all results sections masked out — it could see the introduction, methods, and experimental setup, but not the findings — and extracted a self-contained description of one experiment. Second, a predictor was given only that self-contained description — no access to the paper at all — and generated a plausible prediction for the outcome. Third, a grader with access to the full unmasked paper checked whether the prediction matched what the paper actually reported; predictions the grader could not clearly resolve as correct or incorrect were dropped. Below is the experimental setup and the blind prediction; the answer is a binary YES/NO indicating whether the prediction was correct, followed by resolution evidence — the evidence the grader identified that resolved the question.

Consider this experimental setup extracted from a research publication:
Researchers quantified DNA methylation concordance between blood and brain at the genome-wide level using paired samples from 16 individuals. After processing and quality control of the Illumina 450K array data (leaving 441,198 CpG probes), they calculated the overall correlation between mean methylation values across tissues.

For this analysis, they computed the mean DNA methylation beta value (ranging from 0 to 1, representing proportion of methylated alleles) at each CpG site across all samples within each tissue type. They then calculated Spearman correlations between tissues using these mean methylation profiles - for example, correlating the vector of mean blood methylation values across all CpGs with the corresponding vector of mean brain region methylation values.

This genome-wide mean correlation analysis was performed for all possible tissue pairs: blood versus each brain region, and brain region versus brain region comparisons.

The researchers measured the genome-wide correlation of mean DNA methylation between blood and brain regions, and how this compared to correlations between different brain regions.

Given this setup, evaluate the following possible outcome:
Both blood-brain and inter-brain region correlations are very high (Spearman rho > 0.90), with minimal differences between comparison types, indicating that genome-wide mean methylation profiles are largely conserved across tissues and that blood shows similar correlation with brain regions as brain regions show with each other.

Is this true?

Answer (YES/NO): NO